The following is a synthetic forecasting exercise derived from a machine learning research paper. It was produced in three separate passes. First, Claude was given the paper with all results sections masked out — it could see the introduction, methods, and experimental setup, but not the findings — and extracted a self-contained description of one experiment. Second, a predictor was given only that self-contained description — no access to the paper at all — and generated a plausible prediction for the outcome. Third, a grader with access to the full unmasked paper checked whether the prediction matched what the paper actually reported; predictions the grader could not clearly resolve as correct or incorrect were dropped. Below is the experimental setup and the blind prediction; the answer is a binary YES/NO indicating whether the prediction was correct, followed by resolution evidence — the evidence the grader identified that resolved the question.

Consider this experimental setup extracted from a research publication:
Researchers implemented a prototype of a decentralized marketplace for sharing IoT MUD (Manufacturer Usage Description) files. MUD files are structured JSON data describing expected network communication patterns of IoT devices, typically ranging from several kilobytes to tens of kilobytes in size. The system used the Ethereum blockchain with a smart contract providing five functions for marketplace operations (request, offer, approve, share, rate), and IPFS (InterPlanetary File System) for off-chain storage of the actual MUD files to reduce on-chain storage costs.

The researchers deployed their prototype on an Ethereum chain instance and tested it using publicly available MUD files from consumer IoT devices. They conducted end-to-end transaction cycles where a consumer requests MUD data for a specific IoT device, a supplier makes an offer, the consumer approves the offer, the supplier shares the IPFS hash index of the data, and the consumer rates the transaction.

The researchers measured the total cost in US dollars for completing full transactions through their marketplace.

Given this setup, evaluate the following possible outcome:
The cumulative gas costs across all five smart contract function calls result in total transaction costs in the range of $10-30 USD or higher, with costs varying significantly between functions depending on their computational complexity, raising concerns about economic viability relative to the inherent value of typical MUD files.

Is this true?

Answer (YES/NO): NO